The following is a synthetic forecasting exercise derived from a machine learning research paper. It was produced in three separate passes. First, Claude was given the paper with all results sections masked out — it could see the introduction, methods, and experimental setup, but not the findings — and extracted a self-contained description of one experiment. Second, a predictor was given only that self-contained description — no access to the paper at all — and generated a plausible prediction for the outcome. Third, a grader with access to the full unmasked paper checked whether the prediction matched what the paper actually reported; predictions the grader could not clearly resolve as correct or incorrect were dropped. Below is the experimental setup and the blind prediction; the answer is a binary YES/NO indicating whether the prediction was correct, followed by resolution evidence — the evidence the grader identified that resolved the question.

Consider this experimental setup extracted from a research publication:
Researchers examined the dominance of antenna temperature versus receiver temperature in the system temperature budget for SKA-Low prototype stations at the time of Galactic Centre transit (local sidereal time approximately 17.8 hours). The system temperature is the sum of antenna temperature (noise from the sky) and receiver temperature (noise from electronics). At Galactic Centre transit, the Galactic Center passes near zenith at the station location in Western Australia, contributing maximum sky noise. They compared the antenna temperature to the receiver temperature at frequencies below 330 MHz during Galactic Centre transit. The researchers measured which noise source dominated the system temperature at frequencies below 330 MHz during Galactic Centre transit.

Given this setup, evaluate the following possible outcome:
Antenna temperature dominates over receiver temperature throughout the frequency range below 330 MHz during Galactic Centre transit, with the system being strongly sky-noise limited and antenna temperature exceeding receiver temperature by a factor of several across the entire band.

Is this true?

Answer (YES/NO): YES